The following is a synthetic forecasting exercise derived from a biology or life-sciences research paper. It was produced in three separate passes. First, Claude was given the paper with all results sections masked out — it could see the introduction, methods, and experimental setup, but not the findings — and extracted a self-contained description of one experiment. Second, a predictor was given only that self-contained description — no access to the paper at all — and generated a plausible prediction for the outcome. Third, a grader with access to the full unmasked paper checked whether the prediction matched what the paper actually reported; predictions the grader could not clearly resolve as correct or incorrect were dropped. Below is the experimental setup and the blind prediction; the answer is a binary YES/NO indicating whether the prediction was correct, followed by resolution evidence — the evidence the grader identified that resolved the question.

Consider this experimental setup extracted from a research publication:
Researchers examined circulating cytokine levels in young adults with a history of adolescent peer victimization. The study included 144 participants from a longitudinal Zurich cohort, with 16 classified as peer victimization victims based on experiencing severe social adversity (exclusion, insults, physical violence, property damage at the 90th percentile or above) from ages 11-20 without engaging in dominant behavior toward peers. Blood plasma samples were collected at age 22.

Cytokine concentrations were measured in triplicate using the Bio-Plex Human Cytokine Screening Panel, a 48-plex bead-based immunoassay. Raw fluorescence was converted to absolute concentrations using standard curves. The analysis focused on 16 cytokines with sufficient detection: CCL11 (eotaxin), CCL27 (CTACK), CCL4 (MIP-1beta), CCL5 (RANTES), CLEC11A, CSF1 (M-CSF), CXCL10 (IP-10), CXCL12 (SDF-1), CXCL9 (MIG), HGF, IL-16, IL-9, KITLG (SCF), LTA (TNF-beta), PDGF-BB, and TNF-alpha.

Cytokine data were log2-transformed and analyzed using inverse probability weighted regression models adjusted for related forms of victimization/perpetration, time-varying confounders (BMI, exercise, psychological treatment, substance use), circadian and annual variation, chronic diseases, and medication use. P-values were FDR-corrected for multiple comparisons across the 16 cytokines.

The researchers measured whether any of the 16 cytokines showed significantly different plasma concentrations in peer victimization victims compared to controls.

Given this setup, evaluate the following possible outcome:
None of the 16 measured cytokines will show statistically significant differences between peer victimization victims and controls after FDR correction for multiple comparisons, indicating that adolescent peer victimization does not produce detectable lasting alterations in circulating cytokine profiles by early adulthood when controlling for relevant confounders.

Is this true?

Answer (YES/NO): NO